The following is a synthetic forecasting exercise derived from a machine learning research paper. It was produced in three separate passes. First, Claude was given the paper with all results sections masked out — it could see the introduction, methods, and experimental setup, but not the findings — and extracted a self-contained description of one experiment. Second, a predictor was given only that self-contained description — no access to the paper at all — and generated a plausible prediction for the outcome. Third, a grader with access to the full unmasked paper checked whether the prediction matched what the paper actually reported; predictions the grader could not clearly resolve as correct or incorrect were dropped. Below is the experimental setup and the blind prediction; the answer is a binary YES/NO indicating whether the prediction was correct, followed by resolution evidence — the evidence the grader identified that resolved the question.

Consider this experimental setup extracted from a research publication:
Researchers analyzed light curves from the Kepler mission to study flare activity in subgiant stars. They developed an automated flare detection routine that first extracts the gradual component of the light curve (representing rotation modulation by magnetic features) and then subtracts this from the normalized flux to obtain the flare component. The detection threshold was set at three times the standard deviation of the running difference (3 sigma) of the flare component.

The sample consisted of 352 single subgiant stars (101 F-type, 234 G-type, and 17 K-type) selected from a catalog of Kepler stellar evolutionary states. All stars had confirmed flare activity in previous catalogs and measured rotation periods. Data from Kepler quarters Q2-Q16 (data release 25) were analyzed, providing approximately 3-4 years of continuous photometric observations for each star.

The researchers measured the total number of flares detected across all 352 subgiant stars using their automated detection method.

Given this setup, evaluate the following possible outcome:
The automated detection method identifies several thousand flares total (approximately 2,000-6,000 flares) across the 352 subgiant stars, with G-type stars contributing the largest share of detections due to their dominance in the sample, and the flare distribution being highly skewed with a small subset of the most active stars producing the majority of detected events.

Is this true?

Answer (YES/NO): NO